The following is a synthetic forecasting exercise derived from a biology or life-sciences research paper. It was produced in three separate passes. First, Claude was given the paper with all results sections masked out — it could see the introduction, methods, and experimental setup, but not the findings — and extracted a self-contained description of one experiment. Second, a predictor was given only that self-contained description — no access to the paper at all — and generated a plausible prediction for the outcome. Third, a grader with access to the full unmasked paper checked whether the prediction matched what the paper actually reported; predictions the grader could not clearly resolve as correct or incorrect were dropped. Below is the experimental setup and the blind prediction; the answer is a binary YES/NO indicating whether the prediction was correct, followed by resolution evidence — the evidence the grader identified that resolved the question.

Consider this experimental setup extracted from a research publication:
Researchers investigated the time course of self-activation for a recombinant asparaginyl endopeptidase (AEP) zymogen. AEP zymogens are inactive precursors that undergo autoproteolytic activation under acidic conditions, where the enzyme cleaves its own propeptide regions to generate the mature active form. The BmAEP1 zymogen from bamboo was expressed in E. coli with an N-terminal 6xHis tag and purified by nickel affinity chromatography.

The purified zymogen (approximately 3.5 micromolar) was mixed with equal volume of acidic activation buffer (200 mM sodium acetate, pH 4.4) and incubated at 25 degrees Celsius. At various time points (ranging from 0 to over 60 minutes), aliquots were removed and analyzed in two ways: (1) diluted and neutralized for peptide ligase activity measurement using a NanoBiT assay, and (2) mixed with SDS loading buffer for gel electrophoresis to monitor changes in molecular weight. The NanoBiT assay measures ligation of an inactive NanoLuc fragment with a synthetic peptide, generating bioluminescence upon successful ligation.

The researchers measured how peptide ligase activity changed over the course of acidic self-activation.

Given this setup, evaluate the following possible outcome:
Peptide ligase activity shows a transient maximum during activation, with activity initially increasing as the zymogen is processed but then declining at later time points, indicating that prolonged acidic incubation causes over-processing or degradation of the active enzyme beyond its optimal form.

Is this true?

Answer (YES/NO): NO